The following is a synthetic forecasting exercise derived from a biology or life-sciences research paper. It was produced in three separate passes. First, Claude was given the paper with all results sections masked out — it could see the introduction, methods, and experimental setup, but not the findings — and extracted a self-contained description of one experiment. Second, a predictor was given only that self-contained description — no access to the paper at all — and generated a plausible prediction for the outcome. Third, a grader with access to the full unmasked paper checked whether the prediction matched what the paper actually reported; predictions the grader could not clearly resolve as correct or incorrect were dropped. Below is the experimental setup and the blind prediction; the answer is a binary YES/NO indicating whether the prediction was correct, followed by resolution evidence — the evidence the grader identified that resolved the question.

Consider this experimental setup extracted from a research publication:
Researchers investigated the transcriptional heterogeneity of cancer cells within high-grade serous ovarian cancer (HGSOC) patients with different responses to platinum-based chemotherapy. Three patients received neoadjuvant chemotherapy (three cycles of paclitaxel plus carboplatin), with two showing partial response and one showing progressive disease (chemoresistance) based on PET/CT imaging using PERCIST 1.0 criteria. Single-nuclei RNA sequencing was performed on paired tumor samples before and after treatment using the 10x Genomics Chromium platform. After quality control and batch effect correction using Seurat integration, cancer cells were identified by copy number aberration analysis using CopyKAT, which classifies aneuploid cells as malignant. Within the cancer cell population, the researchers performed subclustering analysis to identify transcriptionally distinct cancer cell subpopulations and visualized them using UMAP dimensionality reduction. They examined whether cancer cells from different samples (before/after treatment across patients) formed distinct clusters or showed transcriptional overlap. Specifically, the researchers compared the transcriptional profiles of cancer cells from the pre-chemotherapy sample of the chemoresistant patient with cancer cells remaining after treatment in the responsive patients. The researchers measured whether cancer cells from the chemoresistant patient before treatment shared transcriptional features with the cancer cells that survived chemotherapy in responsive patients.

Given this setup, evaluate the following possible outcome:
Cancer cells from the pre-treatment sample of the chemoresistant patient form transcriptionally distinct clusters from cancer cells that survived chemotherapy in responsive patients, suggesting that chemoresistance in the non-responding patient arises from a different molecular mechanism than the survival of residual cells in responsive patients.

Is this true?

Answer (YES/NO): YES